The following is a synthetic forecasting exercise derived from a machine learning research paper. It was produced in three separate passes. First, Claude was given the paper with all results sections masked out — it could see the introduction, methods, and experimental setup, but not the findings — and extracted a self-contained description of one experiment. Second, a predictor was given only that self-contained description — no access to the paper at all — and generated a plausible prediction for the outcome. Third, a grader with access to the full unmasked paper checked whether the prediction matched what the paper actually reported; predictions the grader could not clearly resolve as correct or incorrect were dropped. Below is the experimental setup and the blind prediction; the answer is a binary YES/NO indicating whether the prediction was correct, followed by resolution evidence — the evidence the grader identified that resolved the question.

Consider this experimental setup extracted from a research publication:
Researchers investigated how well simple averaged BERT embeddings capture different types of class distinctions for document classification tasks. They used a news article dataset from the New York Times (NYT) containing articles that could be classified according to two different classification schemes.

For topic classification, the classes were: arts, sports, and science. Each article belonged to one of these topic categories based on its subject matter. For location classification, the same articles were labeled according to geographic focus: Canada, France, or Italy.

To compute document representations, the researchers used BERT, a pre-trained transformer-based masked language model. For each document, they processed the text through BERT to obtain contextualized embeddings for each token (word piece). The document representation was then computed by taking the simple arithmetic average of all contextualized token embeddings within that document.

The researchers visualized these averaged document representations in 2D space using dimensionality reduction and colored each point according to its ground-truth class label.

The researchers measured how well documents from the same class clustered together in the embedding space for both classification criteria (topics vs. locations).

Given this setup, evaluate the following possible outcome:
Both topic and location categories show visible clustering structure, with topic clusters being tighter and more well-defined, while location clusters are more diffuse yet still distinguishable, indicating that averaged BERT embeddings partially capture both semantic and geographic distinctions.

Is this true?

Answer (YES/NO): NO